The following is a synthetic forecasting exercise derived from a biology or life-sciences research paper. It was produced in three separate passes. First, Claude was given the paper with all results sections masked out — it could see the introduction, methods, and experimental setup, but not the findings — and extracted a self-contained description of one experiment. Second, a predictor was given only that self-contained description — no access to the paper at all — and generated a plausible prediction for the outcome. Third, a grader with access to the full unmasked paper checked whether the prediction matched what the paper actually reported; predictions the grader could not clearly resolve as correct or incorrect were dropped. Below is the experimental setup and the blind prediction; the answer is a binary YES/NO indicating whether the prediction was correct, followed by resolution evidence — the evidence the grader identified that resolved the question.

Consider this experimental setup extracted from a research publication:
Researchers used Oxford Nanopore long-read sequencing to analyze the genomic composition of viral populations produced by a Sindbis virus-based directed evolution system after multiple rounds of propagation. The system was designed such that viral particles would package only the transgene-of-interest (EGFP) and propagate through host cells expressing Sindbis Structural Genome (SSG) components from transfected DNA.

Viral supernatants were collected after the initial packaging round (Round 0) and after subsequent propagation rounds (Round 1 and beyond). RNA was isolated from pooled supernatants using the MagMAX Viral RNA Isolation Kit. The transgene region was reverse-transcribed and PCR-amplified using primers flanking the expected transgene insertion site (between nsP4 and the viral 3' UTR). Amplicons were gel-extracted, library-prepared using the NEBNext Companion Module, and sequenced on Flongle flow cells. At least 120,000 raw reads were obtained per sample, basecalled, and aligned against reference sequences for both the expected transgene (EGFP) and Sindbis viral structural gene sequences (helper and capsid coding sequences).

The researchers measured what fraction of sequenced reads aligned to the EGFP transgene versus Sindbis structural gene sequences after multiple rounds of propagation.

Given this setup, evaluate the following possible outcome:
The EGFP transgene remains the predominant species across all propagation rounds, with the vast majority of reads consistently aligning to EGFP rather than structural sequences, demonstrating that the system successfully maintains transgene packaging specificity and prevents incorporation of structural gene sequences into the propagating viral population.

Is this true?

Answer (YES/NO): NO